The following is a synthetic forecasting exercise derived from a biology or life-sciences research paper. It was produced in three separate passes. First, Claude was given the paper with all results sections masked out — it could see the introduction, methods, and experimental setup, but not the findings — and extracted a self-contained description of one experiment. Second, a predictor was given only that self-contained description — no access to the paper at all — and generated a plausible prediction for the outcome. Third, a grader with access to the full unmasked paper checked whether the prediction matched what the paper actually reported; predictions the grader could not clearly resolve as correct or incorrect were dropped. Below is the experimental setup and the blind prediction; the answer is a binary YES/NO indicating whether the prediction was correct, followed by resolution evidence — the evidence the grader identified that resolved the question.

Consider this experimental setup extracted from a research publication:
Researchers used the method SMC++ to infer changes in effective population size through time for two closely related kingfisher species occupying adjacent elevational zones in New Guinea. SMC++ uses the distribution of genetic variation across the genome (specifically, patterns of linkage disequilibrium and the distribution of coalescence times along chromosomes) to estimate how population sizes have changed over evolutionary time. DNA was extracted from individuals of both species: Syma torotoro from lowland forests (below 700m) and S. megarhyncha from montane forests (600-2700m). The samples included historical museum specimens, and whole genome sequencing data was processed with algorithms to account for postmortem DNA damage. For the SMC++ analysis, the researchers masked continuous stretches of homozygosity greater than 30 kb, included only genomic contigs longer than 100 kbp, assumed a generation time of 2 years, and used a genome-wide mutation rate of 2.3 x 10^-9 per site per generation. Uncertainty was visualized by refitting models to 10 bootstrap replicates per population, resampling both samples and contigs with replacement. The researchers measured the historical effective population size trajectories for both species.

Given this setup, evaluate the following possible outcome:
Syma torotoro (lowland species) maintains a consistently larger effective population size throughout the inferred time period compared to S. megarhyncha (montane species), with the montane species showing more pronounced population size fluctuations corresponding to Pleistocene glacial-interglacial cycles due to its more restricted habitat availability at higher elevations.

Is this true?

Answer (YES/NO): NO